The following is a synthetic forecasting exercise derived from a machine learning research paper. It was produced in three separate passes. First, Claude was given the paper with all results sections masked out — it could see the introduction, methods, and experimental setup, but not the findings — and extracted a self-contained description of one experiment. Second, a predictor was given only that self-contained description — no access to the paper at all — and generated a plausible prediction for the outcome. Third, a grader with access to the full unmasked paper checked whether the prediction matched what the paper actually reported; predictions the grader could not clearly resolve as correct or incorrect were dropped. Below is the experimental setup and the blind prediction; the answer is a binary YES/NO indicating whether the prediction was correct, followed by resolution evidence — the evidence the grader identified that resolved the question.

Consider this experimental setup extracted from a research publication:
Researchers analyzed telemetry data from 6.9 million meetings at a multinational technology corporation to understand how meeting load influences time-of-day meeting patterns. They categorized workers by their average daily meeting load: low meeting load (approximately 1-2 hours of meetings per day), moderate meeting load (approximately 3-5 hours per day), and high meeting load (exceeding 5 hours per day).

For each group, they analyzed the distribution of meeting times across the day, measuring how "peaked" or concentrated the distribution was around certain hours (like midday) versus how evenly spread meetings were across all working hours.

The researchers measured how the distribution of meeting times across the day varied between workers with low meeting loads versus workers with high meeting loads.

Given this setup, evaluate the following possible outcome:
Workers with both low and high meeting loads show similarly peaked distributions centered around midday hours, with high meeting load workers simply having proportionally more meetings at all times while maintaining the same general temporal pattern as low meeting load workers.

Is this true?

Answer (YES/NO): NO